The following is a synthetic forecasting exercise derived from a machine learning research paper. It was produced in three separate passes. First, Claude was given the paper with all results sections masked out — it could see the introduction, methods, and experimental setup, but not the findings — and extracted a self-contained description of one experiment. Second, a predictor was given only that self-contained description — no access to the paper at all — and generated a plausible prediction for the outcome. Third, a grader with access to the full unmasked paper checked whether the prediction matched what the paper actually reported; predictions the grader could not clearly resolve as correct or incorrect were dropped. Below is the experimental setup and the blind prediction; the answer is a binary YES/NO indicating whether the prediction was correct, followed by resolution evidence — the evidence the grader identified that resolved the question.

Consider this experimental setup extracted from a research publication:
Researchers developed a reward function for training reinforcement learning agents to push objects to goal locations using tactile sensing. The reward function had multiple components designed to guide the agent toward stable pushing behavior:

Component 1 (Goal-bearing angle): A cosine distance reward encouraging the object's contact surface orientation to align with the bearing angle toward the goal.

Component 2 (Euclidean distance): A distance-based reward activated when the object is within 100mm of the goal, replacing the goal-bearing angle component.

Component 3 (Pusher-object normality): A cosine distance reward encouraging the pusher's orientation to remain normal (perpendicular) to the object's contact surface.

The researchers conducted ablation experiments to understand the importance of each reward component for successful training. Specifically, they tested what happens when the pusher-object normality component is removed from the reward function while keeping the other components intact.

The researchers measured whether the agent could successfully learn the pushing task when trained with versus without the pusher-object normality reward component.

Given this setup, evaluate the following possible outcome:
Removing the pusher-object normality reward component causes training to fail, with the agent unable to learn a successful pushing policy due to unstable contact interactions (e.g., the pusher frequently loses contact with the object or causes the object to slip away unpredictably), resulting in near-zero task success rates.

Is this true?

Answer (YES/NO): YES